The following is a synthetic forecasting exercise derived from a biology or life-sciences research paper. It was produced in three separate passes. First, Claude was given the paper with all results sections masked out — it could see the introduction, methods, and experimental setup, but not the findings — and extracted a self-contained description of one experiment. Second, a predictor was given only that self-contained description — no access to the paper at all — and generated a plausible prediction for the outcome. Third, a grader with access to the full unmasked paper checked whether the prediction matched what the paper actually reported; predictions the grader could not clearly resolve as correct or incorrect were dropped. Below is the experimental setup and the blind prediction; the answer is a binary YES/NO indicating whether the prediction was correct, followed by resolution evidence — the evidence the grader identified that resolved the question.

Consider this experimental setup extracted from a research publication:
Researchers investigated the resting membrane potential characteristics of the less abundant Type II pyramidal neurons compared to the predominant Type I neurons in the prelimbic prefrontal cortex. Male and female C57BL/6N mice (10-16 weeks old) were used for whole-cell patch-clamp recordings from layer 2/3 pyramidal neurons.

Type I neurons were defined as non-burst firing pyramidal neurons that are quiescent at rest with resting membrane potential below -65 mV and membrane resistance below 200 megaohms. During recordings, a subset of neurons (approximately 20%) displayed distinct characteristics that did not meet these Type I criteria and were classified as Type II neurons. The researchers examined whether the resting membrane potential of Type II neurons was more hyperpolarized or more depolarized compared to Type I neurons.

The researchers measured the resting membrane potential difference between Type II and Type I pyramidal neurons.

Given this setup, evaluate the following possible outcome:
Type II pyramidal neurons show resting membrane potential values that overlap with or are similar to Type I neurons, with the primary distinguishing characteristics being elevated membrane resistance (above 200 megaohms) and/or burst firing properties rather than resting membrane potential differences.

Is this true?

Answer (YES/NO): NO